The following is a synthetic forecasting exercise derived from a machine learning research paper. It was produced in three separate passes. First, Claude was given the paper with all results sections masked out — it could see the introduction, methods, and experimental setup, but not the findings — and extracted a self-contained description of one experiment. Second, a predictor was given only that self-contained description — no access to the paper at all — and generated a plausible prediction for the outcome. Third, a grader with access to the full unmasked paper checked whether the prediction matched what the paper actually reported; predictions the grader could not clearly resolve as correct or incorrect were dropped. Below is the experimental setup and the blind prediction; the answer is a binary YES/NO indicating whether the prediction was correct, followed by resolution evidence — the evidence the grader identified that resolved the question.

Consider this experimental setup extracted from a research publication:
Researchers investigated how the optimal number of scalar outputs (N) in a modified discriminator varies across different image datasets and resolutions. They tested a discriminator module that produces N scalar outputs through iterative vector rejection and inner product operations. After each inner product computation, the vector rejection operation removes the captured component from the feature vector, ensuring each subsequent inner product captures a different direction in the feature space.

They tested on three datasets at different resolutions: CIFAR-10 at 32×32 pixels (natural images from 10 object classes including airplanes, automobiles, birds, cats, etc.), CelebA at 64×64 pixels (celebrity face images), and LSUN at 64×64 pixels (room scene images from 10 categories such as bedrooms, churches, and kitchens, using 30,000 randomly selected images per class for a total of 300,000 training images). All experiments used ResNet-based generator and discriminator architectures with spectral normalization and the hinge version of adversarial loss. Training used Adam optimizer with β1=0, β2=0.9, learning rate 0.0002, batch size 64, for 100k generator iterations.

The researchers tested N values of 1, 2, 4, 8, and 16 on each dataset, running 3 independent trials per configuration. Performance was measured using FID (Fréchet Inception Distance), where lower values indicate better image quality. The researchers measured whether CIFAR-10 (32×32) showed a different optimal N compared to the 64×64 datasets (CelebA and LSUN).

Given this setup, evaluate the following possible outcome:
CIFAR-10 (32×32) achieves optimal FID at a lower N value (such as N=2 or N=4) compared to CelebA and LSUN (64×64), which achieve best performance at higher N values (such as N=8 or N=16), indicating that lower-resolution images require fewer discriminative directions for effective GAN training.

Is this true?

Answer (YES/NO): NO